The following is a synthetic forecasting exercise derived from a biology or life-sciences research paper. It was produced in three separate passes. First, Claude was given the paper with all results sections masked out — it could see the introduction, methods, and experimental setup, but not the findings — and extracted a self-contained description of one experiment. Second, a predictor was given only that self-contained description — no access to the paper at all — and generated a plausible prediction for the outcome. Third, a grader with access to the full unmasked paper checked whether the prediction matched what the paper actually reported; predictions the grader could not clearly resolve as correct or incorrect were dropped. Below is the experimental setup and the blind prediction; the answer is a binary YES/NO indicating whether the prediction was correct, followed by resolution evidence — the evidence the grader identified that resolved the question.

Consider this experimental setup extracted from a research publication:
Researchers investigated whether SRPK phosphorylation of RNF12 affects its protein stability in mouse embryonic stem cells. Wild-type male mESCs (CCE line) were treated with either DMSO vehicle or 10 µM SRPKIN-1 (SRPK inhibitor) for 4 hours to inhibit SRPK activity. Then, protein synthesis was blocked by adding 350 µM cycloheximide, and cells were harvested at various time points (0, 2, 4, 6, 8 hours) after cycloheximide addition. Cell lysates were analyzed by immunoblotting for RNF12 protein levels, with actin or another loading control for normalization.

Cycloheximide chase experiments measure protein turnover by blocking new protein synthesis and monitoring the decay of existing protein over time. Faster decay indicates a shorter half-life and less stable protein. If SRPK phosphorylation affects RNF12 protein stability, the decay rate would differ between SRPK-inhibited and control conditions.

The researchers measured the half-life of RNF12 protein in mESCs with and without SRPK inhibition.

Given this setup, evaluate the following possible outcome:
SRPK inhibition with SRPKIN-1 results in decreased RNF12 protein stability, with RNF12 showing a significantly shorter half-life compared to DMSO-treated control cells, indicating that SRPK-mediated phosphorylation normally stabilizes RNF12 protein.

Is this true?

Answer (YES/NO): NO